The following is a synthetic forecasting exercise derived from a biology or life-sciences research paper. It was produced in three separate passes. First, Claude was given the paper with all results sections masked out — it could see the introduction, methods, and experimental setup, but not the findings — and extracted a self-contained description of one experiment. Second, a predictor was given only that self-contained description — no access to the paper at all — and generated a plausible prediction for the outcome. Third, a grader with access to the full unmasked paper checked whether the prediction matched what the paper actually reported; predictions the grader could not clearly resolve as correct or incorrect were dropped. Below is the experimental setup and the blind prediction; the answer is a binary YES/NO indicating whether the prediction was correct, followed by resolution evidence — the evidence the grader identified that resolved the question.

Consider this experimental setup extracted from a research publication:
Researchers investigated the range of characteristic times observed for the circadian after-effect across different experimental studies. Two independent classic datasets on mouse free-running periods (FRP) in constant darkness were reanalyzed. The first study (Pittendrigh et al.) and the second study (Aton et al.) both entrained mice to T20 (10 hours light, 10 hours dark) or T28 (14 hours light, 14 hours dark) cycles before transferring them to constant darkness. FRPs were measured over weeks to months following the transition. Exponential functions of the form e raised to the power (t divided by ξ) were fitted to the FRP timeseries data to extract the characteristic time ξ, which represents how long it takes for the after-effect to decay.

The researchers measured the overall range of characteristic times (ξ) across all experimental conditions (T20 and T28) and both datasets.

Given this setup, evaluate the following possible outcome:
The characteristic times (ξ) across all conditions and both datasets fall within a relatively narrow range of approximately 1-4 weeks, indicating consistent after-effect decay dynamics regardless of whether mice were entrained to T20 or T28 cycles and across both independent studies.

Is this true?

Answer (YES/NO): NO